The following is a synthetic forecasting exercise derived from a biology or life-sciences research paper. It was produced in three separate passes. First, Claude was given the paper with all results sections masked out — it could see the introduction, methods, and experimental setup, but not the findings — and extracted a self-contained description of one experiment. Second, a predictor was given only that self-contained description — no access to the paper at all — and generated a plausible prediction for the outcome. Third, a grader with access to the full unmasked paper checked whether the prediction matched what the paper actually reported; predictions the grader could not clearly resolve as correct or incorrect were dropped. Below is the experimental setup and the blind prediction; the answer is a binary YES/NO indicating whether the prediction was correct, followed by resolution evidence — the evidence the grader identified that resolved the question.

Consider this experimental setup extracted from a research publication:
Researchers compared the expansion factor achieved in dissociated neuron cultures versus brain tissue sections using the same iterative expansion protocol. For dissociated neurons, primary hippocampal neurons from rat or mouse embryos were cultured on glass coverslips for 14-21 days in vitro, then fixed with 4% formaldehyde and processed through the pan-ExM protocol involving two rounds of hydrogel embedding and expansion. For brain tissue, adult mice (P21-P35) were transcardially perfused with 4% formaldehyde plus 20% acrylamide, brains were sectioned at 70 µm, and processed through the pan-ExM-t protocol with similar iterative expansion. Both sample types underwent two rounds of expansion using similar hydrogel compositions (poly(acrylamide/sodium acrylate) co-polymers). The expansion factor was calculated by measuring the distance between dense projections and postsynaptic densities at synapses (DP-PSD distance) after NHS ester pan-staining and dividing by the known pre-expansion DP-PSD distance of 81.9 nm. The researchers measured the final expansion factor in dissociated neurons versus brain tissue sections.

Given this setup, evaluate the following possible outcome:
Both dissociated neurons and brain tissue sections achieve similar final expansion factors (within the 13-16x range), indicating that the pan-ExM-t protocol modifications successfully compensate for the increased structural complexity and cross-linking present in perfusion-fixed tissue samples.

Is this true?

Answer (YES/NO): NO